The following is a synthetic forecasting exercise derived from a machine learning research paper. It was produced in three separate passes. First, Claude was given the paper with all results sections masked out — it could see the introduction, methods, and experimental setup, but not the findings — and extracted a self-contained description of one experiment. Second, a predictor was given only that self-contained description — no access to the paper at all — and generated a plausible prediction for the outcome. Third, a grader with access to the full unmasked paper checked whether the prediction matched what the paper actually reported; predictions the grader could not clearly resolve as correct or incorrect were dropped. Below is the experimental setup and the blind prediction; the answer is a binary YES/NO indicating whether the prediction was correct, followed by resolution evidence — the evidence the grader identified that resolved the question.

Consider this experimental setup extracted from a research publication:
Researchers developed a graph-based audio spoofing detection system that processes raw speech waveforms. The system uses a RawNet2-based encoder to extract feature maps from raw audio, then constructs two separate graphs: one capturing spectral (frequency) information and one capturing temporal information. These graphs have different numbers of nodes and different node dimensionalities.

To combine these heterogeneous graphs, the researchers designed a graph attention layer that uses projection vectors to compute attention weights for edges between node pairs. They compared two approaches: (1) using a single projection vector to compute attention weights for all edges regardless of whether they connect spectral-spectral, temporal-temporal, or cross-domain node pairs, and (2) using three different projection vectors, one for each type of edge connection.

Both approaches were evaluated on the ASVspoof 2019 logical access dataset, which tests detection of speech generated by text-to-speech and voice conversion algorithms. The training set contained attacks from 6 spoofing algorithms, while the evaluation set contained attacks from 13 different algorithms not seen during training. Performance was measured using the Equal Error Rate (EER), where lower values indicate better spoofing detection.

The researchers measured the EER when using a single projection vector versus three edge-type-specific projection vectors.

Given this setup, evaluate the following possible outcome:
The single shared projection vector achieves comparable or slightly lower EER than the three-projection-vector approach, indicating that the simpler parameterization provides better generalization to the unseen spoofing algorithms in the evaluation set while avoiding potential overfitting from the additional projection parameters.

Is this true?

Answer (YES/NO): NO